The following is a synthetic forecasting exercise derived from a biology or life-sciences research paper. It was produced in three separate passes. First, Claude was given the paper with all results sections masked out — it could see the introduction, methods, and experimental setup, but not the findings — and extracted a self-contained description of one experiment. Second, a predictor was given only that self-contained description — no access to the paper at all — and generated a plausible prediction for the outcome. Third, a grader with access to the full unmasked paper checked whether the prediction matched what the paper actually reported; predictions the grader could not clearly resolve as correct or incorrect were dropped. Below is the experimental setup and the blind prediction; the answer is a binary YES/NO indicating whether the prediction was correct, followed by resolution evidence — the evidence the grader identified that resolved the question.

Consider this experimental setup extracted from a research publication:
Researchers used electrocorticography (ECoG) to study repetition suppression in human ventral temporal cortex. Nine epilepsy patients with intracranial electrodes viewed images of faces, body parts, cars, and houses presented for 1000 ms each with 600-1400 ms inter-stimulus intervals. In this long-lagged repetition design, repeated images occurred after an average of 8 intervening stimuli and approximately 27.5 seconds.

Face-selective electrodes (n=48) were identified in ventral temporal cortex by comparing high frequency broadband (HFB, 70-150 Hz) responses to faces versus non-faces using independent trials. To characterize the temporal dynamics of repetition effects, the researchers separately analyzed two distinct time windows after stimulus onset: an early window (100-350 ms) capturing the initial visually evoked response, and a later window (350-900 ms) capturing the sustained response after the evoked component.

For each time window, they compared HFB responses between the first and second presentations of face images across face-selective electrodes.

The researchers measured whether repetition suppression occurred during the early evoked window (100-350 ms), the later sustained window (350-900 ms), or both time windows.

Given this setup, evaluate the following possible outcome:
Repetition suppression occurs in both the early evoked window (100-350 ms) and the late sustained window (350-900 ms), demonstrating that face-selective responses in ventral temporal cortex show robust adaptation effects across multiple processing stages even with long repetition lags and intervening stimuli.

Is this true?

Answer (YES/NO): YES